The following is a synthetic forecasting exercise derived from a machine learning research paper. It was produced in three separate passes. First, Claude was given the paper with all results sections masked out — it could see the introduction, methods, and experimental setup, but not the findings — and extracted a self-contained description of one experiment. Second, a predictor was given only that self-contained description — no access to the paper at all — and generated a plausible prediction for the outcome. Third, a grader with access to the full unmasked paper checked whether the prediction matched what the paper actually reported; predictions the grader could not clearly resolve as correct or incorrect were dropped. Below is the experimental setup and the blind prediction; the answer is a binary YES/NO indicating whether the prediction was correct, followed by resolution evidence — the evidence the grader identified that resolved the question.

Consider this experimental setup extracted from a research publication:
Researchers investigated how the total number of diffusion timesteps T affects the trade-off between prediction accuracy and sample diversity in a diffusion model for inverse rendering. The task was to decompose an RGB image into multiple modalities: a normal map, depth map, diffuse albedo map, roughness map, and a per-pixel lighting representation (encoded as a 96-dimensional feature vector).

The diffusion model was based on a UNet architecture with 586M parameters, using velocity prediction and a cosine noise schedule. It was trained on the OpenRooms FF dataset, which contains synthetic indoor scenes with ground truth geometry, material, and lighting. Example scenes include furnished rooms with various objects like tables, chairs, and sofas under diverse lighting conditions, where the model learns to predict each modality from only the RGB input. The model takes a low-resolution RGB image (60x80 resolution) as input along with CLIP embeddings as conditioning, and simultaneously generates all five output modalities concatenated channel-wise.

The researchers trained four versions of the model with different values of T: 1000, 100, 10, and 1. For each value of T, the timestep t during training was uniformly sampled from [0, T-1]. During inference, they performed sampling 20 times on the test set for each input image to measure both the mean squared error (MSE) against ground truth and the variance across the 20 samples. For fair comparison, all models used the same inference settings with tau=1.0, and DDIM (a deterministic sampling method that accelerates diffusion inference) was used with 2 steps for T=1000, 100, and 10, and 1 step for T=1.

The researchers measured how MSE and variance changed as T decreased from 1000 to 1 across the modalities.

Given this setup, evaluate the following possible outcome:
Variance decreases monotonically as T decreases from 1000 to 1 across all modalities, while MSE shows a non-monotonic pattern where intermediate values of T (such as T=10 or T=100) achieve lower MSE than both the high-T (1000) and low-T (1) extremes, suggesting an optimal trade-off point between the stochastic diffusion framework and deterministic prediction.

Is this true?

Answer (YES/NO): NO